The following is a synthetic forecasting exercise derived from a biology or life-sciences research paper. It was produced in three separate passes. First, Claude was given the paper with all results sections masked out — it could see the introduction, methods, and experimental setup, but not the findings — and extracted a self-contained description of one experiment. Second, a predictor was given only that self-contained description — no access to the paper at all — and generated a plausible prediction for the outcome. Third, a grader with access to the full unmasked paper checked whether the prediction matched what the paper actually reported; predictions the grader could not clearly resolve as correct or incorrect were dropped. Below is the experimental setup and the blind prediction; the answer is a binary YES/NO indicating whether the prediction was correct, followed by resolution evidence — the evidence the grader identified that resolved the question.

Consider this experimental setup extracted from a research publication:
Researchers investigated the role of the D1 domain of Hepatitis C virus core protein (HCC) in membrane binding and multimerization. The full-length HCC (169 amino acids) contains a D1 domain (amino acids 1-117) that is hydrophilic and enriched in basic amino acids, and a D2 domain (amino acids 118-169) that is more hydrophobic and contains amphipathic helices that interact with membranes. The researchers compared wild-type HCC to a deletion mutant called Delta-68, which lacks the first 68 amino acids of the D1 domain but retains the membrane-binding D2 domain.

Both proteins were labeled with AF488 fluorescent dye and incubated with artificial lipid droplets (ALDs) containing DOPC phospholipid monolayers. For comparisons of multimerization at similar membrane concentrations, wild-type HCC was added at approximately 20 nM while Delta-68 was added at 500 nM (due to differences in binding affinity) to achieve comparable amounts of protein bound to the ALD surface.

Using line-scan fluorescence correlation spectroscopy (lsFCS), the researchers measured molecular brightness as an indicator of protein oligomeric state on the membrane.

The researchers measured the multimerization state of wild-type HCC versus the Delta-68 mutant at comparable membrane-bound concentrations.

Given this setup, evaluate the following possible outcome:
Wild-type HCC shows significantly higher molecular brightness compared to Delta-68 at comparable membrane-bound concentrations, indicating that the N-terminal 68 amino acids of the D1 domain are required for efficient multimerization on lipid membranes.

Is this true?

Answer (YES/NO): YES